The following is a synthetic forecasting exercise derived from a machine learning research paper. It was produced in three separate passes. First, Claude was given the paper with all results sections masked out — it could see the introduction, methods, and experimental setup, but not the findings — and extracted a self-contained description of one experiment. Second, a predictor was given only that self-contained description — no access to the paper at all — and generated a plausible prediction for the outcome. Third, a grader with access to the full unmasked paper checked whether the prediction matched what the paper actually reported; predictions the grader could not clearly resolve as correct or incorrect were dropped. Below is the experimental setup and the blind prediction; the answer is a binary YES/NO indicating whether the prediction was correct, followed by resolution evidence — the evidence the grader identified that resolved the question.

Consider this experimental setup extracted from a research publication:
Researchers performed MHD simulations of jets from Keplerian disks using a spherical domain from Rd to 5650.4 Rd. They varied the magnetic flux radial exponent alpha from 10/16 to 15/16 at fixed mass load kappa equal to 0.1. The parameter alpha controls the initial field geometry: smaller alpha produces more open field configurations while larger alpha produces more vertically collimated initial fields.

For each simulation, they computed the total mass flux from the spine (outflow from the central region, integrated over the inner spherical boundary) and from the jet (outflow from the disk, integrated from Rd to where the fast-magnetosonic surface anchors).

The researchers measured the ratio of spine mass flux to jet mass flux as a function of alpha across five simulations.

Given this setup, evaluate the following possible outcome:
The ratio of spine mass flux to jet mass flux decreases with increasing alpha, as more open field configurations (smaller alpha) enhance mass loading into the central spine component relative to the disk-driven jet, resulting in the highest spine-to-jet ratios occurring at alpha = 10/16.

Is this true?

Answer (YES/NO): YES